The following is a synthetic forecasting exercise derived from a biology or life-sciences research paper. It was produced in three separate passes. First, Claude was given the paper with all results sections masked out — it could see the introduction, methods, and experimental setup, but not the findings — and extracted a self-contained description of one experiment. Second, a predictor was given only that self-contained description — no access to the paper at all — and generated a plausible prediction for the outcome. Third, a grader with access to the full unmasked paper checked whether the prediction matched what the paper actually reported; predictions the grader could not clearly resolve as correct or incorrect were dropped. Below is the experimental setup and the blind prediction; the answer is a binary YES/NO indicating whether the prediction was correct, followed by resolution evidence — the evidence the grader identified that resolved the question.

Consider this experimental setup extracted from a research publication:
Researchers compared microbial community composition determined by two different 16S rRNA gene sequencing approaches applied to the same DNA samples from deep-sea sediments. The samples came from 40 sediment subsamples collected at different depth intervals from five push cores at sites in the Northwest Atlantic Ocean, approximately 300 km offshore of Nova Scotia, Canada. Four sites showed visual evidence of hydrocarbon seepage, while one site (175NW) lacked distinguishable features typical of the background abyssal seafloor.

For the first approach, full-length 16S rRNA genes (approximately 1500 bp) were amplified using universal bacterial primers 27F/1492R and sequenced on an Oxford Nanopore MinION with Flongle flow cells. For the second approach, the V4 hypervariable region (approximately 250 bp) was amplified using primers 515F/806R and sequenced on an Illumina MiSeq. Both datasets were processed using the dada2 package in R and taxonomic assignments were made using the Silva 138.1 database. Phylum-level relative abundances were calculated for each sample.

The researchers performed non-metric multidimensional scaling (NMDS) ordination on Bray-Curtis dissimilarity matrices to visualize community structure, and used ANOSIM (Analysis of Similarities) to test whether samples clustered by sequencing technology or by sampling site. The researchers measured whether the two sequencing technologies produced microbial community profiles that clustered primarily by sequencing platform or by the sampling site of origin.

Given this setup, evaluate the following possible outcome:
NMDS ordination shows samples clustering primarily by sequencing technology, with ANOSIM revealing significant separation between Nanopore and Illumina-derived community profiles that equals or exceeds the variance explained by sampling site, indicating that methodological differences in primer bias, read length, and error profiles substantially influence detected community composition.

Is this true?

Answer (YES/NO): NO